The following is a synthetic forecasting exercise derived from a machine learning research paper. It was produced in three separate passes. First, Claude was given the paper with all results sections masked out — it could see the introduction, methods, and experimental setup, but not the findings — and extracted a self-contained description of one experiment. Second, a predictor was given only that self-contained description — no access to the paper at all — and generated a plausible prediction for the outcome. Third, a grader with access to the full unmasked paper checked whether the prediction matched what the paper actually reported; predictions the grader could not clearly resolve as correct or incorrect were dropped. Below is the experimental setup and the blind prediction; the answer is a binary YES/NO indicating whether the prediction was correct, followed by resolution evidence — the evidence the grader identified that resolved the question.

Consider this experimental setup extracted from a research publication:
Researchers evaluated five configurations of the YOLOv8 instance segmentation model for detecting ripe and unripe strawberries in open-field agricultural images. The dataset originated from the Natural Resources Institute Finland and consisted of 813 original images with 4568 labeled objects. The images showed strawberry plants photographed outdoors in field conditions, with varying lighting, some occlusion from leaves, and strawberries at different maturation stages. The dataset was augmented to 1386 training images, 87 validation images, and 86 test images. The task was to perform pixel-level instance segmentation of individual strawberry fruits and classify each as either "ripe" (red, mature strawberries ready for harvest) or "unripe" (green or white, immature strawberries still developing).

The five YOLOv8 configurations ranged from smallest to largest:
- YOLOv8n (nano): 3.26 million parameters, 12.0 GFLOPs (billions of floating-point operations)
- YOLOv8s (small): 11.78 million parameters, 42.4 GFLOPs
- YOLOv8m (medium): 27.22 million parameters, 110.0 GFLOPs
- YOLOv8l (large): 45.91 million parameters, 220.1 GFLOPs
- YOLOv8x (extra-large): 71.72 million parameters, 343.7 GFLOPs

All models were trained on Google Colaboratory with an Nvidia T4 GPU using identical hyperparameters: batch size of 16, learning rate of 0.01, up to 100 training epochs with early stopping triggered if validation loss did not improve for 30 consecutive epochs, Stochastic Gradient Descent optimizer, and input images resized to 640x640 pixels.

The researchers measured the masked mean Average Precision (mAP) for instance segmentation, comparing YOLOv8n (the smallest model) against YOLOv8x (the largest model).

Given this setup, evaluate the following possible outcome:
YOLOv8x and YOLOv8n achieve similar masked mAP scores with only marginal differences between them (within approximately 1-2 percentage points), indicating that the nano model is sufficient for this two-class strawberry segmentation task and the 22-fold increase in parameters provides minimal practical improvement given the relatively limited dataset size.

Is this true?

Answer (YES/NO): NO